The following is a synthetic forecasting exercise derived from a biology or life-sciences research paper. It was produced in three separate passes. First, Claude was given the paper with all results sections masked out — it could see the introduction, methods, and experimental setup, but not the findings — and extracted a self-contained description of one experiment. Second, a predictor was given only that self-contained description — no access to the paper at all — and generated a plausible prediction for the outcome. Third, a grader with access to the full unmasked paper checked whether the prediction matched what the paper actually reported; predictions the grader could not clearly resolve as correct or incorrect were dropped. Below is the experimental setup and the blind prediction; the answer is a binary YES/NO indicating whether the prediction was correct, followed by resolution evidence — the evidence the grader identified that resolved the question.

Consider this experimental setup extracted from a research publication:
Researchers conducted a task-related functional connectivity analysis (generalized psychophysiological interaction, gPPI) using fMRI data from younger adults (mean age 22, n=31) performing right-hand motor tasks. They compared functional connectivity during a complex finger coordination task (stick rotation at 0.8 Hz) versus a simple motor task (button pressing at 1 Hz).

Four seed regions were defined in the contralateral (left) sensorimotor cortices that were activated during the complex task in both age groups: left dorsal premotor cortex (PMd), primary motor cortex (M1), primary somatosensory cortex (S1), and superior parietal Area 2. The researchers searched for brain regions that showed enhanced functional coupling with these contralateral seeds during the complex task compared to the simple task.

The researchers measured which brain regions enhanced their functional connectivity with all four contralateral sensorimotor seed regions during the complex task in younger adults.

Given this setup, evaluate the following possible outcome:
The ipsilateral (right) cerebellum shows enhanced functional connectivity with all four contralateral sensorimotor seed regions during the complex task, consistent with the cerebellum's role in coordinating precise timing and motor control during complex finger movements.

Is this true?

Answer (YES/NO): NO